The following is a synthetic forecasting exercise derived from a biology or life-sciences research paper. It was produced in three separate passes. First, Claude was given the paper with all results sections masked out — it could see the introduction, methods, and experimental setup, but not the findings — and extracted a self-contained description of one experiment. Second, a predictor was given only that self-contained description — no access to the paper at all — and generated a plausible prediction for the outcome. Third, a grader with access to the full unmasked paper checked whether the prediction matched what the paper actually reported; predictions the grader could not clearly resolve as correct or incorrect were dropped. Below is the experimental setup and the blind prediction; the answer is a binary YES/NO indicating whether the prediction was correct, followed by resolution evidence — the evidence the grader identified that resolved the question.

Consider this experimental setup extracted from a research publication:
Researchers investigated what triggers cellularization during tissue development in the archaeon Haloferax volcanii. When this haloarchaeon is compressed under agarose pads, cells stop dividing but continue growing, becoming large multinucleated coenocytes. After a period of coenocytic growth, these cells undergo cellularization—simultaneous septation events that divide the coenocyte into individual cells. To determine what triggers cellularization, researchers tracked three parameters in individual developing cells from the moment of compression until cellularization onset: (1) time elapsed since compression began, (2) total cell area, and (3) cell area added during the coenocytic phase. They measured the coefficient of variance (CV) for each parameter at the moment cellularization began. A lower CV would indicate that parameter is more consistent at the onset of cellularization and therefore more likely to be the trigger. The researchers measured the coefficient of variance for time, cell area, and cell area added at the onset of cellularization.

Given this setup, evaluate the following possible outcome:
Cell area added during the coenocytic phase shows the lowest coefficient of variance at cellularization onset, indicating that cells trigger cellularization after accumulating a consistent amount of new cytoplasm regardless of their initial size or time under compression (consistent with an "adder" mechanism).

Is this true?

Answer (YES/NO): NO